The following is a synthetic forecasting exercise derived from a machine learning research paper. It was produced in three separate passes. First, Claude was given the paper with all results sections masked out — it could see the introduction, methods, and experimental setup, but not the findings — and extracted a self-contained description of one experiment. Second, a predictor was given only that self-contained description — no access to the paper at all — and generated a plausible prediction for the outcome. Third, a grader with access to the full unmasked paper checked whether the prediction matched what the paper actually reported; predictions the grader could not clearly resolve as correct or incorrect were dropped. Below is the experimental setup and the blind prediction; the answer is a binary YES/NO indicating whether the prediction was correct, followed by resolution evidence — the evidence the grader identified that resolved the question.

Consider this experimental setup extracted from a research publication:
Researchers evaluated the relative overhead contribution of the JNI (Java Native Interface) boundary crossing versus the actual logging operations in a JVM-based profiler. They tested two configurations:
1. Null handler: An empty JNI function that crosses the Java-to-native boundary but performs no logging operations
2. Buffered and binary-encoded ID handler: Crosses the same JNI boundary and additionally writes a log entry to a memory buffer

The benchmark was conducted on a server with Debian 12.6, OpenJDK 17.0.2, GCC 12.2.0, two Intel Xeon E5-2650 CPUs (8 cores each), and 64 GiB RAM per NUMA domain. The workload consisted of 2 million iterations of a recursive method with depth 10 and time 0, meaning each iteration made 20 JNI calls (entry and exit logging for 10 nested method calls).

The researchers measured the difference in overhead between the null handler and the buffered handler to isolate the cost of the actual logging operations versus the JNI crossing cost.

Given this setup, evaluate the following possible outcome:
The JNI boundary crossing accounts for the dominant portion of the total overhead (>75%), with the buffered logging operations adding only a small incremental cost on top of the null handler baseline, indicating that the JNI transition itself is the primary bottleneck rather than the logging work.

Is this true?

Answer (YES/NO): NO